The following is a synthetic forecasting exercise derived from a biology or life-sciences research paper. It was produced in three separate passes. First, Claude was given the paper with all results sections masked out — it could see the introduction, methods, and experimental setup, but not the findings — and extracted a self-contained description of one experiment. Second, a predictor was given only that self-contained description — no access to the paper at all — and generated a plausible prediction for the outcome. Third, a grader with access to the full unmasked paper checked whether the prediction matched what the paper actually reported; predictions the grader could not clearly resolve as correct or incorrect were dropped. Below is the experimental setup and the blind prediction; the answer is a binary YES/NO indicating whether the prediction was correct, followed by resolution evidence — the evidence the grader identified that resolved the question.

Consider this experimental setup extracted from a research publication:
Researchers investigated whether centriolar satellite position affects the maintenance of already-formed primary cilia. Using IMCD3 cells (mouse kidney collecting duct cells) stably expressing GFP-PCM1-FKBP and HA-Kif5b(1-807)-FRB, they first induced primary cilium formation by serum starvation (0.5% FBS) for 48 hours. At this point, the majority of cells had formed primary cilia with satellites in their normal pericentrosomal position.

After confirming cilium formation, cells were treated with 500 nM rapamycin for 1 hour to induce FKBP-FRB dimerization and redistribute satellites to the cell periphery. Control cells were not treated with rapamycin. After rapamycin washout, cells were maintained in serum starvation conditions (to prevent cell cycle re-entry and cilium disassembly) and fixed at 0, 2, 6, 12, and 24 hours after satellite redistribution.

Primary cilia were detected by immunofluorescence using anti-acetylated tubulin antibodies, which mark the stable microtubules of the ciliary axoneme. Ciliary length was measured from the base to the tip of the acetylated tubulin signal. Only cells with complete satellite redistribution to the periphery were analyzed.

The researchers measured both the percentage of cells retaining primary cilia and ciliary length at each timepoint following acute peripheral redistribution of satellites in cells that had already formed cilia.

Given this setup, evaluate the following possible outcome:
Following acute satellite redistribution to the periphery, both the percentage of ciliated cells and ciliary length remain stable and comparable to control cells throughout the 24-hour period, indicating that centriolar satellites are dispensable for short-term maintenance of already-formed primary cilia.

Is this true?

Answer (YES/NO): NO